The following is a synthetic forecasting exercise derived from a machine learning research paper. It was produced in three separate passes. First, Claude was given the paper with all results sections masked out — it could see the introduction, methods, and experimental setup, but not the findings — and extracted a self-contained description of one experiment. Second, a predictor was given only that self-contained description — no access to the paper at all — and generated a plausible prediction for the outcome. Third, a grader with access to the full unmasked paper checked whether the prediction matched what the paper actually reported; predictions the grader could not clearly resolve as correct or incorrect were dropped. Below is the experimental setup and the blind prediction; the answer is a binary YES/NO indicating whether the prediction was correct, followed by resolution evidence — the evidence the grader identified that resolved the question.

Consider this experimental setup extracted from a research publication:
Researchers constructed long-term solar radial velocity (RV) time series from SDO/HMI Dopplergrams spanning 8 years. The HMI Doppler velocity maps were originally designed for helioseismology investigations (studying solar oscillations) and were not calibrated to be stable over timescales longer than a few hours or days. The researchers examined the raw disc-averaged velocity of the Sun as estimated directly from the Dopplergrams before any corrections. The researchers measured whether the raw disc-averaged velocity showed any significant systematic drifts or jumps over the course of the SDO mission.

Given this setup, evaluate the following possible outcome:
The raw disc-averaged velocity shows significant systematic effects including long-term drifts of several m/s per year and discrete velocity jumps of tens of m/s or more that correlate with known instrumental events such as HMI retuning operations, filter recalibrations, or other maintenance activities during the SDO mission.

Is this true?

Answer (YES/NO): NO